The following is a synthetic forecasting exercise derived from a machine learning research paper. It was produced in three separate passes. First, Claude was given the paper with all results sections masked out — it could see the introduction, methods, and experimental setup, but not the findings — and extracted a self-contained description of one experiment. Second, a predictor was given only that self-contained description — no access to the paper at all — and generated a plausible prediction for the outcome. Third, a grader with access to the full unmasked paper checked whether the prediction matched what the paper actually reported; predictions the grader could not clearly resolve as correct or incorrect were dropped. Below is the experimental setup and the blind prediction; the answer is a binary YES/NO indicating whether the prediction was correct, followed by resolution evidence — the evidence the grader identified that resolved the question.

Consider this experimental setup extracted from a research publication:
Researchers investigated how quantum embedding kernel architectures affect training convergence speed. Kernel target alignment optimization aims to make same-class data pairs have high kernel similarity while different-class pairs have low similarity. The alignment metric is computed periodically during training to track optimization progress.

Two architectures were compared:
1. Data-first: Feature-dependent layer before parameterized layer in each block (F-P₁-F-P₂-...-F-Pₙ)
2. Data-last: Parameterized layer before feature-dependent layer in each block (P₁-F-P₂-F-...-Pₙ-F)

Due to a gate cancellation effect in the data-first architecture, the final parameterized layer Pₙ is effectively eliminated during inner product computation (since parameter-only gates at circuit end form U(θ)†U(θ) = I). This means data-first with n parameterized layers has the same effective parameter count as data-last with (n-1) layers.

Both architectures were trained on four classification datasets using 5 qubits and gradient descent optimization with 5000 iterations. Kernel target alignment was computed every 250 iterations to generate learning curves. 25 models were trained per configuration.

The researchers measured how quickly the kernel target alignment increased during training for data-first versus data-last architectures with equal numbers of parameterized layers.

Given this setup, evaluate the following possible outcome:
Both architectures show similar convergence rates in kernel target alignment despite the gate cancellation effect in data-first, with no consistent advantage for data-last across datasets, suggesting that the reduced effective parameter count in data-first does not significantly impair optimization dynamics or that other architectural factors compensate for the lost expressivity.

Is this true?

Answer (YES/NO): NO